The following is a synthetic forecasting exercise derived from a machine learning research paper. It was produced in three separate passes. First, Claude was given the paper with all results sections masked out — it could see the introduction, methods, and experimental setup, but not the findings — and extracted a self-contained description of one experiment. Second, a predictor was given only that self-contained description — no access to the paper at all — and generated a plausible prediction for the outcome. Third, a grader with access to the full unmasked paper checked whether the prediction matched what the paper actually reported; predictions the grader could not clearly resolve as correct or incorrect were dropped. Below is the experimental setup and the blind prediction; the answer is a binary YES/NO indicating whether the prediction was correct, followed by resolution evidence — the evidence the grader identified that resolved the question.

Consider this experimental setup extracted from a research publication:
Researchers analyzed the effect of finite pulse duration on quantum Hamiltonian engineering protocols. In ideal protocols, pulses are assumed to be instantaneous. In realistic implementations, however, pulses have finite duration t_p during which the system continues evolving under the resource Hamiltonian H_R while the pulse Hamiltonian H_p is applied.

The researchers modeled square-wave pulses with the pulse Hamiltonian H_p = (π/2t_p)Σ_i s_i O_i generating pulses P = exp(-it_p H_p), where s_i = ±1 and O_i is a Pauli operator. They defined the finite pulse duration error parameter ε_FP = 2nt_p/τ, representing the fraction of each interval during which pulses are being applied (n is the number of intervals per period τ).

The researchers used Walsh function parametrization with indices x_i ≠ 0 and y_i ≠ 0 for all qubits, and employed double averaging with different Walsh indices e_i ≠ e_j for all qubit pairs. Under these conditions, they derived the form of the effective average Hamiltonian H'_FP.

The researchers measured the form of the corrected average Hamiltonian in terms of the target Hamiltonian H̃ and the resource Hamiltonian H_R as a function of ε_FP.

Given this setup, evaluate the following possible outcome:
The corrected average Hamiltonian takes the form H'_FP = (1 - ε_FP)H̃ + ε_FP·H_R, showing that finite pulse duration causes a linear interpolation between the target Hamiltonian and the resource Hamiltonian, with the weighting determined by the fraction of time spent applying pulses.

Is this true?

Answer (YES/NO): NO